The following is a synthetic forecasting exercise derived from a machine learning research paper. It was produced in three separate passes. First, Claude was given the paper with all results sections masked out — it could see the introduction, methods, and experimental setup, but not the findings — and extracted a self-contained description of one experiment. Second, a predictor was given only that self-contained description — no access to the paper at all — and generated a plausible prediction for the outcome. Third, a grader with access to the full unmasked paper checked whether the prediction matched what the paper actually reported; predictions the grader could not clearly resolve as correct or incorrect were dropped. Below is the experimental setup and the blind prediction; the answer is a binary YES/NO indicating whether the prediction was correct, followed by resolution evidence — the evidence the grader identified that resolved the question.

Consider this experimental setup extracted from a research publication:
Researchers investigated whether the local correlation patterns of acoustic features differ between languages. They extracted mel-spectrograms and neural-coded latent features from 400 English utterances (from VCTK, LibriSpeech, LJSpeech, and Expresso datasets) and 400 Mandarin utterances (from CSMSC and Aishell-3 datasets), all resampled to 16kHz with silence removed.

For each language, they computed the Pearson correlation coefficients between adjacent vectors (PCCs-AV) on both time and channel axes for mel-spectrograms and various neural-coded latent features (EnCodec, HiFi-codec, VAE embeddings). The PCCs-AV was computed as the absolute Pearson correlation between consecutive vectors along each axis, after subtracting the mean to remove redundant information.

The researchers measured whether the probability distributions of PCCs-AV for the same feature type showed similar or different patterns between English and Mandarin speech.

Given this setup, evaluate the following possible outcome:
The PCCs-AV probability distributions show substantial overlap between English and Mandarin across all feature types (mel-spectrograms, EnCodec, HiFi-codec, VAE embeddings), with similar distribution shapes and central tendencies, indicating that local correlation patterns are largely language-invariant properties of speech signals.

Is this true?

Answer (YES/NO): YES